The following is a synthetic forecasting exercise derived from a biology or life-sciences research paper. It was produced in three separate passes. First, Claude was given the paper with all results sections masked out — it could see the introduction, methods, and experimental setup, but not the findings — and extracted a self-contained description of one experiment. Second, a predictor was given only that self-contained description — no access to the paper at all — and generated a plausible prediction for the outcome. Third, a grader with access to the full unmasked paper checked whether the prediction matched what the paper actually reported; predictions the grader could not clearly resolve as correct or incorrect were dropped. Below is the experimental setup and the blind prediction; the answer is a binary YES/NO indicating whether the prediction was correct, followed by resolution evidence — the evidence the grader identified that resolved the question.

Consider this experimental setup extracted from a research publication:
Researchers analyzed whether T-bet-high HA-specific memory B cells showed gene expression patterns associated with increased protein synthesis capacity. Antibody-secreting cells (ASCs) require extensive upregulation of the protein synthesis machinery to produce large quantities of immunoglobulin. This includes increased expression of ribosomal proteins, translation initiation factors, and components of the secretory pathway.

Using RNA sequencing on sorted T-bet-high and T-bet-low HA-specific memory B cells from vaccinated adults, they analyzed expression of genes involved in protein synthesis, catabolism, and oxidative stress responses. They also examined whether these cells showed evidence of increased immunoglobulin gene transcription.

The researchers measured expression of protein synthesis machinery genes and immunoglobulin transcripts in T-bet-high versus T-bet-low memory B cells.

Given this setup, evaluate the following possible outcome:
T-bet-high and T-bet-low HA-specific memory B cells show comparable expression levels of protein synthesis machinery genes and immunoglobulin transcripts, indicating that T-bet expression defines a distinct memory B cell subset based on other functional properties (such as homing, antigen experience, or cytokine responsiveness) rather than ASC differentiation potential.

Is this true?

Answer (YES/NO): NO